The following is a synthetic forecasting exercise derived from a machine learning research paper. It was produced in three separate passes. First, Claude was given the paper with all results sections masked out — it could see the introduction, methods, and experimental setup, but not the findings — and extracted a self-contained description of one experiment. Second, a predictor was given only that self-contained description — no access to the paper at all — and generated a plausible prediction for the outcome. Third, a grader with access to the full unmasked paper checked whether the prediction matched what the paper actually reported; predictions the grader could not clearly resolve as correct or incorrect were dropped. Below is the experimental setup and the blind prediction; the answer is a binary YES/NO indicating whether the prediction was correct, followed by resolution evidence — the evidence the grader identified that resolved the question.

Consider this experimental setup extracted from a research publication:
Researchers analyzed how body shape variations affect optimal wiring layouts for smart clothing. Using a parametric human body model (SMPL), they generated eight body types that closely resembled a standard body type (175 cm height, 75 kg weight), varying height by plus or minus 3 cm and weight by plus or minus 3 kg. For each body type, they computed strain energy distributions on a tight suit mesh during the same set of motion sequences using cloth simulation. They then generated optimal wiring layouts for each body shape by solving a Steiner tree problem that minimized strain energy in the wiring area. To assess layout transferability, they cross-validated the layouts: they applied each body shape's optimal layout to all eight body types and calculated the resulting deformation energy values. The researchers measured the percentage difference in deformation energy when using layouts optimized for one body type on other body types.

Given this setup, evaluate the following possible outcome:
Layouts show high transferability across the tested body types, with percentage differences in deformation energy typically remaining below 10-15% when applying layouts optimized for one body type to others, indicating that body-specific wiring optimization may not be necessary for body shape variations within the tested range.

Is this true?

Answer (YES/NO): NO